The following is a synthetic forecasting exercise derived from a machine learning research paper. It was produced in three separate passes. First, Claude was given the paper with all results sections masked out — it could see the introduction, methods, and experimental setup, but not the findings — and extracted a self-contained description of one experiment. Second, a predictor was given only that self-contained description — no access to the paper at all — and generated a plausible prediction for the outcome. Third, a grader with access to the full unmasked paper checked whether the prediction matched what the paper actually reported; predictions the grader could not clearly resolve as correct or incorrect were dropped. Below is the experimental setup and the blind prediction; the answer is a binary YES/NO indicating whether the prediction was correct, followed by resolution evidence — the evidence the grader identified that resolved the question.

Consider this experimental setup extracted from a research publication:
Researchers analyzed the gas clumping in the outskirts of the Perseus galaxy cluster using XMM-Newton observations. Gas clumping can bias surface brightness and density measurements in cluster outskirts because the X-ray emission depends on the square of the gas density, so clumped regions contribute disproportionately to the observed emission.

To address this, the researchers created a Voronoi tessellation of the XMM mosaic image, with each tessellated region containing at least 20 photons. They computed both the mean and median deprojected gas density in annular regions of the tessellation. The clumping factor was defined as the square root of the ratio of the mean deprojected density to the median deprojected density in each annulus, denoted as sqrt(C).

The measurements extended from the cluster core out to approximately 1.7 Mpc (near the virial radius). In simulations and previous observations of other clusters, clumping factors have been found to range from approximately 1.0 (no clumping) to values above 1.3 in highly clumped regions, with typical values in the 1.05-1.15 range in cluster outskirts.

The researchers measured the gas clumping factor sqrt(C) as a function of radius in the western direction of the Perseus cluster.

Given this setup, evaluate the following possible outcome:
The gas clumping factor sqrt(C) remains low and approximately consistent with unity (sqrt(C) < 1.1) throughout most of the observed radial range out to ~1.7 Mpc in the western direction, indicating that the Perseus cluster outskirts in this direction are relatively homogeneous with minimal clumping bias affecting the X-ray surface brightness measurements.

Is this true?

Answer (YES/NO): YES